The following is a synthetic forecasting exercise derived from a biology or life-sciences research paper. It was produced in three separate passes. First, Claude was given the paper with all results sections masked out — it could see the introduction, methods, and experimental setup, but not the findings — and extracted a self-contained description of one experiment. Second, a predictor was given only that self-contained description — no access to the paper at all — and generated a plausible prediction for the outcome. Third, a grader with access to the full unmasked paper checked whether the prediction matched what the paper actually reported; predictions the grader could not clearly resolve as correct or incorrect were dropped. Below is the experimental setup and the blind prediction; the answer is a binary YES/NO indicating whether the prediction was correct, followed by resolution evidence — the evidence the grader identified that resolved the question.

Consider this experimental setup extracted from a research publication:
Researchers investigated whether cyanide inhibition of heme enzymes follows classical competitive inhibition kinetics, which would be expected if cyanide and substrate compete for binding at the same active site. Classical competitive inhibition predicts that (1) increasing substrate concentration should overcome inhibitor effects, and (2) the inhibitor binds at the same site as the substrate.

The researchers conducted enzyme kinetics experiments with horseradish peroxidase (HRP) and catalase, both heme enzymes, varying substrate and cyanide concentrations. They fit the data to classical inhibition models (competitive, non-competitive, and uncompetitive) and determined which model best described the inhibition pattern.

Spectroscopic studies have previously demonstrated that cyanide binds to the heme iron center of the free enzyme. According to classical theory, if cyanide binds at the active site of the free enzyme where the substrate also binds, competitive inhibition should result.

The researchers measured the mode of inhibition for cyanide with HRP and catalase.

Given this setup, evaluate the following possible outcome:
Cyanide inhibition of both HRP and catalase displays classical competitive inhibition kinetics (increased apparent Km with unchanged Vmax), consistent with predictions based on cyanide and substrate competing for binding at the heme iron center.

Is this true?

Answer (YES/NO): NO